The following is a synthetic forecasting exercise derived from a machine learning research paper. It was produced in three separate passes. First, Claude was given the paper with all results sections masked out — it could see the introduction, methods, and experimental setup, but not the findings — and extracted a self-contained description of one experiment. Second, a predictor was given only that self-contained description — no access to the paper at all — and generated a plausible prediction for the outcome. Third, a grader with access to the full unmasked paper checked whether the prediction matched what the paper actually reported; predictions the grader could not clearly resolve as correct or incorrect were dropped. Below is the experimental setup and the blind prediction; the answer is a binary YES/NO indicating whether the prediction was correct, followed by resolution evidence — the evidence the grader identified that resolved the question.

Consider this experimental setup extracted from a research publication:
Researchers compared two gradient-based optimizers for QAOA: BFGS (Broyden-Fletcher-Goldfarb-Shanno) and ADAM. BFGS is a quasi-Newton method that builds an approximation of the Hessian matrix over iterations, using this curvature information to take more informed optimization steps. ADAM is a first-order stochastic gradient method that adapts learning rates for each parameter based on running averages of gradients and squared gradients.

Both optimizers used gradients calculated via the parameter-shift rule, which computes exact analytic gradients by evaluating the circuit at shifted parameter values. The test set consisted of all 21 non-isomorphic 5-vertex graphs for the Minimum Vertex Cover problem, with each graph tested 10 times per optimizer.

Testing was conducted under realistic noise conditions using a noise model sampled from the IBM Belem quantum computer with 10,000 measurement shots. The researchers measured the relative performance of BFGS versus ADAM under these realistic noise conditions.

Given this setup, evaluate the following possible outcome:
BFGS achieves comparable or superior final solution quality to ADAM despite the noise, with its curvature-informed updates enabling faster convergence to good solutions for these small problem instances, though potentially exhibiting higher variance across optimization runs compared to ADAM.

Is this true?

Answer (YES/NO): NO